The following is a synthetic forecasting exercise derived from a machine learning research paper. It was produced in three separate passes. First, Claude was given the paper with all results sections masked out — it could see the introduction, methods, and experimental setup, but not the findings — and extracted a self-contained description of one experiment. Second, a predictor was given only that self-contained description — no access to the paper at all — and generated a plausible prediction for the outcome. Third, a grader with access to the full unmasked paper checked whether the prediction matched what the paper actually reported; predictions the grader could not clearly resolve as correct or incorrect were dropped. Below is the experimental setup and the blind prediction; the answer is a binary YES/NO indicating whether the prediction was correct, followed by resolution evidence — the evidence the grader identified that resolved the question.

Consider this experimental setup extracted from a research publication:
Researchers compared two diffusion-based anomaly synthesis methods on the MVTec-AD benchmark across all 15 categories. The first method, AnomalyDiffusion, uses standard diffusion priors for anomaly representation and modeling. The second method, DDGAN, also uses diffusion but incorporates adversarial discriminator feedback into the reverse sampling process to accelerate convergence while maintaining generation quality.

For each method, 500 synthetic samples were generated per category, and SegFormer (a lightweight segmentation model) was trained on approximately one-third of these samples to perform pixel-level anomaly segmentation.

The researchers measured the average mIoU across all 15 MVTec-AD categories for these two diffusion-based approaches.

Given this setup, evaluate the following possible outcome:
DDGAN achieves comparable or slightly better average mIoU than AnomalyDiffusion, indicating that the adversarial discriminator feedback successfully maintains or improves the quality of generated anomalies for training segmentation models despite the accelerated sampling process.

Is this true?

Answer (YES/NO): NO